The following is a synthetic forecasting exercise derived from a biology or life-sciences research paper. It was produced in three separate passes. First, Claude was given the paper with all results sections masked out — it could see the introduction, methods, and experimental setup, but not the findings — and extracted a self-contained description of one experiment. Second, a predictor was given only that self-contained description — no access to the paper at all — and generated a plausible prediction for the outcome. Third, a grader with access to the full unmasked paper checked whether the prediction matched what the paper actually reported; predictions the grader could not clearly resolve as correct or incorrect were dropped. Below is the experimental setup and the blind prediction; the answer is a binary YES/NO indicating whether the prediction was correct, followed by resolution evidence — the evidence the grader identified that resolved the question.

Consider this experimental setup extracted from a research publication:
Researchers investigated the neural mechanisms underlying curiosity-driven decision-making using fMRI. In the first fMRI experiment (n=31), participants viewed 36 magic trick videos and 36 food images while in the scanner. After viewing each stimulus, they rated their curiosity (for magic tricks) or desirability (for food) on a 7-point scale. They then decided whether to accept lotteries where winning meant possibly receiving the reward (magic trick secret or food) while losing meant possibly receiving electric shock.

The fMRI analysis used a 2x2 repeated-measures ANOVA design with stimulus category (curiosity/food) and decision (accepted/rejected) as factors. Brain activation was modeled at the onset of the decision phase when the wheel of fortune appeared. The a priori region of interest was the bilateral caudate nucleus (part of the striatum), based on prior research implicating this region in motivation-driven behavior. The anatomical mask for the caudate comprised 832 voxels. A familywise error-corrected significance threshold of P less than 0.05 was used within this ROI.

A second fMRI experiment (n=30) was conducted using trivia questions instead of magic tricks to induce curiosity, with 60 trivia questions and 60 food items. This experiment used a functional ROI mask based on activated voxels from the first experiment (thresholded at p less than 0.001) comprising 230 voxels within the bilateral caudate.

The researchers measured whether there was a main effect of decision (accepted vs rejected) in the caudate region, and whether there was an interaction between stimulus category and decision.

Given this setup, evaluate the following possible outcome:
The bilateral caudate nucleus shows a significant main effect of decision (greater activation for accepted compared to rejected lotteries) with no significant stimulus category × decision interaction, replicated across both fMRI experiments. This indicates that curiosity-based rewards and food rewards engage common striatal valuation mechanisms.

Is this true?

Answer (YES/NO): YES